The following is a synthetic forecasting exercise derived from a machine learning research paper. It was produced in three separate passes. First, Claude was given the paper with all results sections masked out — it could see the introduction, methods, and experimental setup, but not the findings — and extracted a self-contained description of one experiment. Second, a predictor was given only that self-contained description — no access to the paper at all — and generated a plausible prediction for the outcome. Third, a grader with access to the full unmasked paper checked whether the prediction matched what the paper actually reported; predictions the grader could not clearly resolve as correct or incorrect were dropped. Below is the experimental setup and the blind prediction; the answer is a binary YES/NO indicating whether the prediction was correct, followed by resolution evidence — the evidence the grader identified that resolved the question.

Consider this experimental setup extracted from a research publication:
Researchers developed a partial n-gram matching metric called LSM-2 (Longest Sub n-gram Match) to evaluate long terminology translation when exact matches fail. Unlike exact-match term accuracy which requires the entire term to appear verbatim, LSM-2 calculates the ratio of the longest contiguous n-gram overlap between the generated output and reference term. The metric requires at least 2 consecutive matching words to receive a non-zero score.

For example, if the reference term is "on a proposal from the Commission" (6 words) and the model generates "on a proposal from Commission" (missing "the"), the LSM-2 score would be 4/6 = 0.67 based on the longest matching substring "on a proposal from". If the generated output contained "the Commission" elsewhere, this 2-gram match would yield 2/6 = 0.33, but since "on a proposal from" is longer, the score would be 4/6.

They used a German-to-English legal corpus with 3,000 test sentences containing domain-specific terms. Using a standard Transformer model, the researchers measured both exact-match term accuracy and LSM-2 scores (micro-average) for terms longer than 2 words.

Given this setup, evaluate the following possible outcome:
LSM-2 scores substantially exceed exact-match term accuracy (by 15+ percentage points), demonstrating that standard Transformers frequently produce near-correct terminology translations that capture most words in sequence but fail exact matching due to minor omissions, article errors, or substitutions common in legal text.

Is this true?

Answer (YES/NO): NO